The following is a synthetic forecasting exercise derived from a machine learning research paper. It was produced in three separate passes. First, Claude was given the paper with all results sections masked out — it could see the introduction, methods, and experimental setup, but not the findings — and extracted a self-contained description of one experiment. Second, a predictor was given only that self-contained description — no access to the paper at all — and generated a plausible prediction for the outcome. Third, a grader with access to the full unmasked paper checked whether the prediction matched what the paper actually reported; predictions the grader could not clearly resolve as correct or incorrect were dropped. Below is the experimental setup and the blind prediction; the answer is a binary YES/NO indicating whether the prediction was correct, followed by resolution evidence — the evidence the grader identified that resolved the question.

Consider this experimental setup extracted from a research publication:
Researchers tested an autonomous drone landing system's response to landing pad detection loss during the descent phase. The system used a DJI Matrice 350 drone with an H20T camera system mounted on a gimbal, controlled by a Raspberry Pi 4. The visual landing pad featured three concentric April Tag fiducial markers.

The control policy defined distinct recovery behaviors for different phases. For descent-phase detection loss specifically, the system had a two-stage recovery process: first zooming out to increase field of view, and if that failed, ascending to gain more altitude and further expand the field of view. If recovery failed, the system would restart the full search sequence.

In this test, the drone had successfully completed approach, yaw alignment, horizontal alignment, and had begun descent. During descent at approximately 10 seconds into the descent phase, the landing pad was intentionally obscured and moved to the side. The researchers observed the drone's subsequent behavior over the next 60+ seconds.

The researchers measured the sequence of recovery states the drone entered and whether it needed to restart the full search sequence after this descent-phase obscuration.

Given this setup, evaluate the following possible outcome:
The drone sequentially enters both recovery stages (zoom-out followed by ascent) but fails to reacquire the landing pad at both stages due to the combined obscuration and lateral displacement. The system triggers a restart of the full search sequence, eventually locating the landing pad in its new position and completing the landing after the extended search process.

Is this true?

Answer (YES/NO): NO